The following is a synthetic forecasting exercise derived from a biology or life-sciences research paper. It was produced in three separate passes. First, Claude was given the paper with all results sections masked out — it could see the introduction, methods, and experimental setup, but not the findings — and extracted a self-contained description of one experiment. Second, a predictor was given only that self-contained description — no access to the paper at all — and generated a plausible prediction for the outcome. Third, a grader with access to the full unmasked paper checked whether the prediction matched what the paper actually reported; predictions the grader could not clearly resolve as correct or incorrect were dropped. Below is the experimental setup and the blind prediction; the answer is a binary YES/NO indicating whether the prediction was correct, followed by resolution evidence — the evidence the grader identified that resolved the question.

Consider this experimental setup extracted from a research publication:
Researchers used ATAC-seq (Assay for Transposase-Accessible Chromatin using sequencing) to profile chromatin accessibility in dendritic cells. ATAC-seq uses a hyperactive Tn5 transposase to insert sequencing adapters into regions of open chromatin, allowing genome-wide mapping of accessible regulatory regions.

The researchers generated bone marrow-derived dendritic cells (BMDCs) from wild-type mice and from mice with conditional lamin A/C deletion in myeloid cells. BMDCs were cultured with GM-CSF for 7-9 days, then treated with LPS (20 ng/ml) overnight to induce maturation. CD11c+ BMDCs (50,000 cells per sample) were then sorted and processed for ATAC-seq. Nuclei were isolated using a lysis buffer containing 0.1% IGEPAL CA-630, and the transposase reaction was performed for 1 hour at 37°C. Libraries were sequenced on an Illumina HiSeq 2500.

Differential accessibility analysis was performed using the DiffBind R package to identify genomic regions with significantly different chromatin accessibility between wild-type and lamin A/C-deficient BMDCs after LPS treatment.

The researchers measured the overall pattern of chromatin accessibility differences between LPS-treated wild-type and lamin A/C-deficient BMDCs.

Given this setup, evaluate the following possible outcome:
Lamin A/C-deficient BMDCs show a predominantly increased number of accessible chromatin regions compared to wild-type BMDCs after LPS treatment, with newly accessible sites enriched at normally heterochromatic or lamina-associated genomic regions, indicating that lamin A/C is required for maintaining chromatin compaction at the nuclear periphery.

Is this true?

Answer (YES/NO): NO